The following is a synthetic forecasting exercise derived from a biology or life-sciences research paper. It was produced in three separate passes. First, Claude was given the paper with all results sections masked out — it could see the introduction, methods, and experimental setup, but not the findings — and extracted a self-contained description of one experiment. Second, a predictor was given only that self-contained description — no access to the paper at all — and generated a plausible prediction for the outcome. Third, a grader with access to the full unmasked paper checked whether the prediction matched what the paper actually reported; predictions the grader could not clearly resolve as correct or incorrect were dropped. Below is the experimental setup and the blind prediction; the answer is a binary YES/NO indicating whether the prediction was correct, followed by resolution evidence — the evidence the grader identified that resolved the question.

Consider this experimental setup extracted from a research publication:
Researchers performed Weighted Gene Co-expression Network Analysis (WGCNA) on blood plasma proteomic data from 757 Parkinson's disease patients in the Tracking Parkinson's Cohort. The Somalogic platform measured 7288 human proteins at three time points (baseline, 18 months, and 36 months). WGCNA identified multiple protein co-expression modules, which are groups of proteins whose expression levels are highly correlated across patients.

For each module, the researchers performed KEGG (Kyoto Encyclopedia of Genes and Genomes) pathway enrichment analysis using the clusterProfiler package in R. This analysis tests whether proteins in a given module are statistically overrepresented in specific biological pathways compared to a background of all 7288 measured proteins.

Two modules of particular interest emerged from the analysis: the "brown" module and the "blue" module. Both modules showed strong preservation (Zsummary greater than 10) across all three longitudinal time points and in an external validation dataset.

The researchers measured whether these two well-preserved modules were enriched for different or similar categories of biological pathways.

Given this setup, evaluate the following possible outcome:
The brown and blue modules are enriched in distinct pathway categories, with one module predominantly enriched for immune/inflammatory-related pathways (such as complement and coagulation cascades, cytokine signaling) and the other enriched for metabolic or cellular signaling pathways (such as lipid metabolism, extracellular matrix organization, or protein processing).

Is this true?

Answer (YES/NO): NO